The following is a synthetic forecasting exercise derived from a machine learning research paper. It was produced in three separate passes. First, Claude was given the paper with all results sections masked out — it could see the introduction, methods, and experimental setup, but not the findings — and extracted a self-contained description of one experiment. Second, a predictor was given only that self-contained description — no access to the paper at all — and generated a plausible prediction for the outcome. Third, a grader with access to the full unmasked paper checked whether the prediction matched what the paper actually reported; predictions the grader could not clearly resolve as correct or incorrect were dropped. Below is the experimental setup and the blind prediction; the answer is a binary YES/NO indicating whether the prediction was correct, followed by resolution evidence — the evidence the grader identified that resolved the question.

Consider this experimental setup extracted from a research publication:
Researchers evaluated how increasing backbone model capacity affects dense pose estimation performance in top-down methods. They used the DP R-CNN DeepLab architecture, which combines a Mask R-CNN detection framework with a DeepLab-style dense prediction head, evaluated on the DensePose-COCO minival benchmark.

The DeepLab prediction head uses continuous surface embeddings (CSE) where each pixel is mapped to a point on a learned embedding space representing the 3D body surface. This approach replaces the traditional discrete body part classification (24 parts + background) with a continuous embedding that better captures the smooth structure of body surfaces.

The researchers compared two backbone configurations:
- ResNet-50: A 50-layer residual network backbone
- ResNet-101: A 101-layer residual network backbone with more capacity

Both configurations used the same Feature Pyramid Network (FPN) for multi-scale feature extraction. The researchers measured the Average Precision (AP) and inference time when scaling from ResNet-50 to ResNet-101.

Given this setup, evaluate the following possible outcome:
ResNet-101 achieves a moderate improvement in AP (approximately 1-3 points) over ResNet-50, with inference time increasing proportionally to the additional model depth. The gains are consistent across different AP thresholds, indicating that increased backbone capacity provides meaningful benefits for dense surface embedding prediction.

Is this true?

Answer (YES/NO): NO